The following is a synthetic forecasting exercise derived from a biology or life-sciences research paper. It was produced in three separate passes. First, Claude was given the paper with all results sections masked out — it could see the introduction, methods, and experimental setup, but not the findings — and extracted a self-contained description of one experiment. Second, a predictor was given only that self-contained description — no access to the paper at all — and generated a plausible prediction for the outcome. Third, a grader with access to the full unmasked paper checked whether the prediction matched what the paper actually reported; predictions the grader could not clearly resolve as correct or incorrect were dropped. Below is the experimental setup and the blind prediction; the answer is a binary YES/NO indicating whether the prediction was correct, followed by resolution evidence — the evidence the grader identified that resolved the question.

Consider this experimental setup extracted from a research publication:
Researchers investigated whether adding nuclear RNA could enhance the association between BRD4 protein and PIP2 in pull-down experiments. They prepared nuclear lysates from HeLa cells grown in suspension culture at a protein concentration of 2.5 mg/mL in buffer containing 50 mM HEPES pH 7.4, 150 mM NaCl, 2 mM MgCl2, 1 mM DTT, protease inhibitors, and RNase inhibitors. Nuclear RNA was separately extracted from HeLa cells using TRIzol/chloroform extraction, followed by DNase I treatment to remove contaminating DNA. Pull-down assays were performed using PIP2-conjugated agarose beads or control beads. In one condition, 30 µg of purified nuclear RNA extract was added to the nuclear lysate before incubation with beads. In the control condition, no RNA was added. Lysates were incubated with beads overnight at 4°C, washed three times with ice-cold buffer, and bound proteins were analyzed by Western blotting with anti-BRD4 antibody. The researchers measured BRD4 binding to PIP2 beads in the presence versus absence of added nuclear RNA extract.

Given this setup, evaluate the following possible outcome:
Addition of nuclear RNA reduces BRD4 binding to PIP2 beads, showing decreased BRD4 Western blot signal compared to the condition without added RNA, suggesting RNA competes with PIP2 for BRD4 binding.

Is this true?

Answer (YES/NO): NO